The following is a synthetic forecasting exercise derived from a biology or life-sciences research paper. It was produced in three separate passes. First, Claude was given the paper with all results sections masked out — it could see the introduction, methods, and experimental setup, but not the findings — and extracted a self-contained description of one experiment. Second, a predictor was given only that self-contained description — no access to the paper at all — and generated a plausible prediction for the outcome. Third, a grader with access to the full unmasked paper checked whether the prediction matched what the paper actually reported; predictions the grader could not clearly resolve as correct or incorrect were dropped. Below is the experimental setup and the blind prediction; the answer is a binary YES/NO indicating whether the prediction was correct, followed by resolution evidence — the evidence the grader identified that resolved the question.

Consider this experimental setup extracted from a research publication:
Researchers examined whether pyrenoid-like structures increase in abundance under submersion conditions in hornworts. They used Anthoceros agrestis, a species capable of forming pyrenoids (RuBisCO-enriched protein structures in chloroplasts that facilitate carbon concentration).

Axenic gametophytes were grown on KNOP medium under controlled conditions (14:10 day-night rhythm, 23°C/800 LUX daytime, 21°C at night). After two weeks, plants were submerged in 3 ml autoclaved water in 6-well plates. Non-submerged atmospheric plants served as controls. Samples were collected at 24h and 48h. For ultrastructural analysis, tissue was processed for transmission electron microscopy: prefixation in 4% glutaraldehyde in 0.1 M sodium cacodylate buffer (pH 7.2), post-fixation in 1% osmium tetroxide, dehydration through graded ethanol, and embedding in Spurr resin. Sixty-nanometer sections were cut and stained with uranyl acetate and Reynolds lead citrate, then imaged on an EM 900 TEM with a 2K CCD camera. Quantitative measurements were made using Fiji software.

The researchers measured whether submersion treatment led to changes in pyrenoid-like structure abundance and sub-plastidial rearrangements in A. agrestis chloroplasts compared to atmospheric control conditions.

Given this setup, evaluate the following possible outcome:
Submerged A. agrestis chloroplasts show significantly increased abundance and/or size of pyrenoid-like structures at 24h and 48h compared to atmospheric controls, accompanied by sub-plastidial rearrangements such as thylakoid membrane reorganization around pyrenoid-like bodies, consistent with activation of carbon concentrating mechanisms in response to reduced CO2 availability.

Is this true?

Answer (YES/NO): NO